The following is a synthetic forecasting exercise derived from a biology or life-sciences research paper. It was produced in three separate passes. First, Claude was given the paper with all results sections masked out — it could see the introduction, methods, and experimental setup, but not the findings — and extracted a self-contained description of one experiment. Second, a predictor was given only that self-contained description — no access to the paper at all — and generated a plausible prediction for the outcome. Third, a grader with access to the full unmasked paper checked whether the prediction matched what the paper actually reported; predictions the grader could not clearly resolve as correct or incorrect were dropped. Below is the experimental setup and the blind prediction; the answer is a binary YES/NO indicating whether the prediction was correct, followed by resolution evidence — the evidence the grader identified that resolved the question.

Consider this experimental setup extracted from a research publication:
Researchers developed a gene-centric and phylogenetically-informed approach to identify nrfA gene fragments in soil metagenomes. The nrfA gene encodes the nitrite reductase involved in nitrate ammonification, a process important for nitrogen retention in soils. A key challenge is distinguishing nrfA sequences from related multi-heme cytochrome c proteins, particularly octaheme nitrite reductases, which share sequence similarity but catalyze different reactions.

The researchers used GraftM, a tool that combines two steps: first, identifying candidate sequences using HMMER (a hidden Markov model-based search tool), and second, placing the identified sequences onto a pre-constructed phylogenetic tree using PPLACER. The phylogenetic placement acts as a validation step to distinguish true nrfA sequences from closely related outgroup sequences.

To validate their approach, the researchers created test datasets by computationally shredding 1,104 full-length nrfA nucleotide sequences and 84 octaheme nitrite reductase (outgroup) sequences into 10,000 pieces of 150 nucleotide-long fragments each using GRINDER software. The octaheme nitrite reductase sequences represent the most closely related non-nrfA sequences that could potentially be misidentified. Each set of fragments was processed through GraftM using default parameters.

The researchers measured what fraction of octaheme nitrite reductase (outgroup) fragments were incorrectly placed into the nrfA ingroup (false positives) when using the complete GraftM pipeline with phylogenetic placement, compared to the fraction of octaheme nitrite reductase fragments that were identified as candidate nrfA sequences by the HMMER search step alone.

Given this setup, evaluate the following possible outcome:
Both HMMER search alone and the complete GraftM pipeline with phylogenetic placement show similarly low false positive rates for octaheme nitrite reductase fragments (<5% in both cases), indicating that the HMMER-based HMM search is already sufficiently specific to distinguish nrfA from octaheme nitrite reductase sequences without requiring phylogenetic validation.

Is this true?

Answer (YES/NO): NO